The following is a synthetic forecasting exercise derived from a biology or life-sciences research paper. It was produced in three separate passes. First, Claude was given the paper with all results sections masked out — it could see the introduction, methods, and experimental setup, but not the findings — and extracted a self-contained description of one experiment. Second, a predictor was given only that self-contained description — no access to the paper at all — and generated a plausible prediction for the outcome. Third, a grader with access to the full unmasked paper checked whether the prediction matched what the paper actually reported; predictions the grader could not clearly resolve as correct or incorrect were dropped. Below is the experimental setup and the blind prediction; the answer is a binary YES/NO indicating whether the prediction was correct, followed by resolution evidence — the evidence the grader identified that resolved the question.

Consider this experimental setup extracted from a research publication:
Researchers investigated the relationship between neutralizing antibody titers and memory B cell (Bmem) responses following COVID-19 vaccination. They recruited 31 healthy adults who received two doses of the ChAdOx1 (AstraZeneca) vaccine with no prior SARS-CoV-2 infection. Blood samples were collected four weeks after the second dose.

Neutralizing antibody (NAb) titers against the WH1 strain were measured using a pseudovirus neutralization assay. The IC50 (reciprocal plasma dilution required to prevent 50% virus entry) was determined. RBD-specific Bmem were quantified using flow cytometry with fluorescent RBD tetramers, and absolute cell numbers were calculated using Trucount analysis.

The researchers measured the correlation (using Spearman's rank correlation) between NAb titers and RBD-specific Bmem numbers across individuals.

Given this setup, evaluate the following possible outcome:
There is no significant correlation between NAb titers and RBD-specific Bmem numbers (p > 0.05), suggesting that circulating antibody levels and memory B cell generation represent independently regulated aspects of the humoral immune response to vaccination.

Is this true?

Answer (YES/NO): YES